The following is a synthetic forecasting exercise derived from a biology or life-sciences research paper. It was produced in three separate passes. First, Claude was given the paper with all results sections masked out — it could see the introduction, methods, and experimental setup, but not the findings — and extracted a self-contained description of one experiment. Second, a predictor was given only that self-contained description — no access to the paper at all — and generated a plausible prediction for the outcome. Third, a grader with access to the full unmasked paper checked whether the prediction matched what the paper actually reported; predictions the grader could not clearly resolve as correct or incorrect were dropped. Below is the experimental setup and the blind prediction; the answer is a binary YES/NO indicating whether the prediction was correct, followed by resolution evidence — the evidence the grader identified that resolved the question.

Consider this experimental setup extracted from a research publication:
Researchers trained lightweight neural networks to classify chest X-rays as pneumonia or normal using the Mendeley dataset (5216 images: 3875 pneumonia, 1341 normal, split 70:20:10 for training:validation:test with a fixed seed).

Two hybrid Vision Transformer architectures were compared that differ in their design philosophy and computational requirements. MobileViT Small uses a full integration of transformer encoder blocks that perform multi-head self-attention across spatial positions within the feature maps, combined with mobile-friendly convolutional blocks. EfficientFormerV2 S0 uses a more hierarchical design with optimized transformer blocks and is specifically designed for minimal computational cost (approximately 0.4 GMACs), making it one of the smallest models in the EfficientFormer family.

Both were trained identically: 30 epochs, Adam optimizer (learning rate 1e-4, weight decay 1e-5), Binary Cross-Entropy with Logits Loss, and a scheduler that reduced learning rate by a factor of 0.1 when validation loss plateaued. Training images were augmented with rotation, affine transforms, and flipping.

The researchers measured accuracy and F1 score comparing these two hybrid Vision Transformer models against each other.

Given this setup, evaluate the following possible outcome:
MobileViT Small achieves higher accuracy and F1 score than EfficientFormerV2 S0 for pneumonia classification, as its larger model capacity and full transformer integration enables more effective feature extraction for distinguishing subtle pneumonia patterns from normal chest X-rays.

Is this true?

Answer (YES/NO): YES